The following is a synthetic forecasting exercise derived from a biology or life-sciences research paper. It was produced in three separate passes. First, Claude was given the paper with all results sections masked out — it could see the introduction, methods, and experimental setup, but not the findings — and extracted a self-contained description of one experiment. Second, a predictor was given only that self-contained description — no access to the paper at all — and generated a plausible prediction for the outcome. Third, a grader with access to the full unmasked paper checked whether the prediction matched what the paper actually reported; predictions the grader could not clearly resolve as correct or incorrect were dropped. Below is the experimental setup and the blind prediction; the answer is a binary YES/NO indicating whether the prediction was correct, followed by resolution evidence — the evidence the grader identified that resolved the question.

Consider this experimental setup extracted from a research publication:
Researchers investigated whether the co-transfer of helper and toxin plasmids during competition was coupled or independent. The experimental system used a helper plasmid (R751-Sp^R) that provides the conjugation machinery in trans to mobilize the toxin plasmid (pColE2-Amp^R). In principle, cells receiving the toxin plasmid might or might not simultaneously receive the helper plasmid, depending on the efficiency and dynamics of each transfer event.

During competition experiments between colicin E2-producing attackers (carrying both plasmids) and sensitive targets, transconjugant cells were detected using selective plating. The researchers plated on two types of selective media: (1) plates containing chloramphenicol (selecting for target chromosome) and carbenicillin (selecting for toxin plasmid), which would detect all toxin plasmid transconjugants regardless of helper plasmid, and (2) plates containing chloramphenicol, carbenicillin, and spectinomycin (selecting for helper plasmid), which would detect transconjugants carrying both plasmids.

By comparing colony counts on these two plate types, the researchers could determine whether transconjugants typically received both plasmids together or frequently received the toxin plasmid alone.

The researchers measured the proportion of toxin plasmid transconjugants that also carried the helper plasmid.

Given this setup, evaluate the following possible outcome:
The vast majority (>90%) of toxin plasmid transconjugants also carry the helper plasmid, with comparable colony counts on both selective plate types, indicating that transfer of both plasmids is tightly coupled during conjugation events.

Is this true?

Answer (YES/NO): YES